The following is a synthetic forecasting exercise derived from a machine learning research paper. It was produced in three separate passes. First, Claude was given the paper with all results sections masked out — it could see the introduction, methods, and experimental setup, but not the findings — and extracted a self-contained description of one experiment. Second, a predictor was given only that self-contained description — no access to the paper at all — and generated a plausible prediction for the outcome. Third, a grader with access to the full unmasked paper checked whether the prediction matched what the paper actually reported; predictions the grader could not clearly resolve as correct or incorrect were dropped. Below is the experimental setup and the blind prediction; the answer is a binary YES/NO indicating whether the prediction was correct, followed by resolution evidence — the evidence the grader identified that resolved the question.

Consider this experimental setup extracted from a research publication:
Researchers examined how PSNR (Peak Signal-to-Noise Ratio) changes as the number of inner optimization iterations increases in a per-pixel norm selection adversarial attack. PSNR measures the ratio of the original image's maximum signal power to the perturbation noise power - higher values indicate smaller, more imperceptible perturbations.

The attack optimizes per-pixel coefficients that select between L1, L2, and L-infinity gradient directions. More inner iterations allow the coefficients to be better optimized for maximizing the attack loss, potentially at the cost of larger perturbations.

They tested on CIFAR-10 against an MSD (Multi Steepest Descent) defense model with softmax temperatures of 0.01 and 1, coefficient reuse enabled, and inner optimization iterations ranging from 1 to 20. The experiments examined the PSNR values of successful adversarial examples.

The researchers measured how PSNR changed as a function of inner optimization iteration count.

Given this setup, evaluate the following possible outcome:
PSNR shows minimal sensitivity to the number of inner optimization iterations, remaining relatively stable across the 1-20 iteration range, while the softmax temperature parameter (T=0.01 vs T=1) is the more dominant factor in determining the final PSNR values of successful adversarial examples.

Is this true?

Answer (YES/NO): NO